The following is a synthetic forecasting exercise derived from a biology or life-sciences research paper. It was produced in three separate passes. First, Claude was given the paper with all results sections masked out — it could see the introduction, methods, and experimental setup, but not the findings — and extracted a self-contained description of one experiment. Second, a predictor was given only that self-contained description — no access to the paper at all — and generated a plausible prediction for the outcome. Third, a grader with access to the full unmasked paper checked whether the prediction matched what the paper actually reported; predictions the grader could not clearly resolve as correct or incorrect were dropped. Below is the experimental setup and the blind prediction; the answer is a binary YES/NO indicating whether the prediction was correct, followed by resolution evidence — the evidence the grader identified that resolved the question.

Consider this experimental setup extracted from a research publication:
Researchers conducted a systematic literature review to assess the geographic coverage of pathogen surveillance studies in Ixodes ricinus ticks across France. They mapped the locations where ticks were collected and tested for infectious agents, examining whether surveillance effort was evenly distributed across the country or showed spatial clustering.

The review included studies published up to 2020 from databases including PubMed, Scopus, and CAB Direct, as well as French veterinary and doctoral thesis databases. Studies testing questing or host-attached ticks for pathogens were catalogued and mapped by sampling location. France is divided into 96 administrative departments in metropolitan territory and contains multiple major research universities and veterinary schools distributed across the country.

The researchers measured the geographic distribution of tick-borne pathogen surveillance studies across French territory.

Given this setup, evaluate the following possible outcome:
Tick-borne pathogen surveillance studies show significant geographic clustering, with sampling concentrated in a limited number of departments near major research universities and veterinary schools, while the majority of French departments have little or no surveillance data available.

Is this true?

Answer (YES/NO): YES